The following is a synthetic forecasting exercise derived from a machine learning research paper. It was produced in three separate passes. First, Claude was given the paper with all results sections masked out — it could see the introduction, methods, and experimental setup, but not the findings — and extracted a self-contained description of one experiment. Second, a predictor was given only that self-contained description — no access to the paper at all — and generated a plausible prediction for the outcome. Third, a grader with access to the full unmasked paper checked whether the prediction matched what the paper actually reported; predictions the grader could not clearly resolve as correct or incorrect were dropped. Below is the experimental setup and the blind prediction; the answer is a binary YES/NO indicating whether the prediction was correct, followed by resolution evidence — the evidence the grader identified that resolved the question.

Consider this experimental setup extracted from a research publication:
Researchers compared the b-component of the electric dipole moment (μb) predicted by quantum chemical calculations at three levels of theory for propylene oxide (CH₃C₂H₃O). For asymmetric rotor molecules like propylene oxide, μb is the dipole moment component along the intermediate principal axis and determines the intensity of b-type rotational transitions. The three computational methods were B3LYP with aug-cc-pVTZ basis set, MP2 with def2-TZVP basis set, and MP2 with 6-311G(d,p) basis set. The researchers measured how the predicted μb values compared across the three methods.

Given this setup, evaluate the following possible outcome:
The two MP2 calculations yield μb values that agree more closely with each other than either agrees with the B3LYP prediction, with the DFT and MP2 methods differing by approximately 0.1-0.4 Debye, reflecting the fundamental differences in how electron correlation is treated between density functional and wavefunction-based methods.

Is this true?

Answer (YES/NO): NO